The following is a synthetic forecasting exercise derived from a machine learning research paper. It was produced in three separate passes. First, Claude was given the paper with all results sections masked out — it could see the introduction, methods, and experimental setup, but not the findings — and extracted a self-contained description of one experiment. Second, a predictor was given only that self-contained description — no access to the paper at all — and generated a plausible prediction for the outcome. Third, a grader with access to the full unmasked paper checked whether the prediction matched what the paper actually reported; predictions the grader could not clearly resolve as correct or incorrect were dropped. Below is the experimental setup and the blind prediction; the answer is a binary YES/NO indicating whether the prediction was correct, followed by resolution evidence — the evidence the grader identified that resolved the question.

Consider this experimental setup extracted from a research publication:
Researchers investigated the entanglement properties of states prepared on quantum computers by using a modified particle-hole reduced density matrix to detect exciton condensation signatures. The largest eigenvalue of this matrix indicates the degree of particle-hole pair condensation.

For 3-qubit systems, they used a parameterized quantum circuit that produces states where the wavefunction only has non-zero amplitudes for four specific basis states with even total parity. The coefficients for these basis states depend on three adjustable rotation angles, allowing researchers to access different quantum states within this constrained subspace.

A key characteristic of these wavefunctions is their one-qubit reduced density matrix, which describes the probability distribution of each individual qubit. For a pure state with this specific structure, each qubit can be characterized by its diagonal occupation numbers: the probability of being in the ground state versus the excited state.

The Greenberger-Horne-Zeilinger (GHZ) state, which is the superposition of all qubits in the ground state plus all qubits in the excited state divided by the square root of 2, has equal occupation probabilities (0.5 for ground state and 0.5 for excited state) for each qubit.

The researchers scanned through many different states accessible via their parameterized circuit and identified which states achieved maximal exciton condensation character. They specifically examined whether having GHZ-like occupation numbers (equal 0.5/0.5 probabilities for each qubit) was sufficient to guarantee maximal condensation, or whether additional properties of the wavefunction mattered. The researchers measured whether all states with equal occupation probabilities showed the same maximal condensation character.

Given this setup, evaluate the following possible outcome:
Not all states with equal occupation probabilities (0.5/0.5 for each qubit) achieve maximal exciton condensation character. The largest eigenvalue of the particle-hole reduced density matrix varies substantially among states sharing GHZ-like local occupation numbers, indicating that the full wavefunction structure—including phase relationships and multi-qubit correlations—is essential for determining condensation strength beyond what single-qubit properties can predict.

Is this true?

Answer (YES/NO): NO